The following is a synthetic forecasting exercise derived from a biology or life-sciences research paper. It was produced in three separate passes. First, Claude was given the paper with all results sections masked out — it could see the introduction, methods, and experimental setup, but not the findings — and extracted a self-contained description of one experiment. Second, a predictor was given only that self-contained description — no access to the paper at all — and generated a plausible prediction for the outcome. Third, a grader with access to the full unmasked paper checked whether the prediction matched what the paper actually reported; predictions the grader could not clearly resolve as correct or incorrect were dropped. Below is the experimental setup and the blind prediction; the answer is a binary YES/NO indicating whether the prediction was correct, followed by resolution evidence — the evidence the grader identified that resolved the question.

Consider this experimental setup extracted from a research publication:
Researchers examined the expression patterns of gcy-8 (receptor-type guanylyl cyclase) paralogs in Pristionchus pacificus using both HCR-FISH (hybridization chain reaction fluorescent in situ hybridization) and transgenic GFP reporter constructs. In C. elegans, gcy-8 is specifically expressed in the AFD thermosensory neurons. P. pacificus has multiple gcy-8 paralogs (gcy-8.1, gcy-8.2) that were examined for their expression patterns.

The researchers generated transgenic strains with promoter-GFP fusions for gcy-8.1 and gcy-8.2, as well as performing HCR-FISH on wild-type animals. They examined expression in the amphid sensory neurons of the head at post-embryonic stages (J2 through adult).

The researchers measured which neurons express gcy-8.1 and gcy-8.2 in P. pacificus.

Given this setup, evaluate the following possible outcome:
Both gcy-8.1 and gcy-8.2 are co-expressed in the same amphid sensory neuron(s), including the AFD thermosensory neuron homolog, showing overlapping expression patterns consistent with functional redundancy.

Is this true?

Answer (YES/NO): YES